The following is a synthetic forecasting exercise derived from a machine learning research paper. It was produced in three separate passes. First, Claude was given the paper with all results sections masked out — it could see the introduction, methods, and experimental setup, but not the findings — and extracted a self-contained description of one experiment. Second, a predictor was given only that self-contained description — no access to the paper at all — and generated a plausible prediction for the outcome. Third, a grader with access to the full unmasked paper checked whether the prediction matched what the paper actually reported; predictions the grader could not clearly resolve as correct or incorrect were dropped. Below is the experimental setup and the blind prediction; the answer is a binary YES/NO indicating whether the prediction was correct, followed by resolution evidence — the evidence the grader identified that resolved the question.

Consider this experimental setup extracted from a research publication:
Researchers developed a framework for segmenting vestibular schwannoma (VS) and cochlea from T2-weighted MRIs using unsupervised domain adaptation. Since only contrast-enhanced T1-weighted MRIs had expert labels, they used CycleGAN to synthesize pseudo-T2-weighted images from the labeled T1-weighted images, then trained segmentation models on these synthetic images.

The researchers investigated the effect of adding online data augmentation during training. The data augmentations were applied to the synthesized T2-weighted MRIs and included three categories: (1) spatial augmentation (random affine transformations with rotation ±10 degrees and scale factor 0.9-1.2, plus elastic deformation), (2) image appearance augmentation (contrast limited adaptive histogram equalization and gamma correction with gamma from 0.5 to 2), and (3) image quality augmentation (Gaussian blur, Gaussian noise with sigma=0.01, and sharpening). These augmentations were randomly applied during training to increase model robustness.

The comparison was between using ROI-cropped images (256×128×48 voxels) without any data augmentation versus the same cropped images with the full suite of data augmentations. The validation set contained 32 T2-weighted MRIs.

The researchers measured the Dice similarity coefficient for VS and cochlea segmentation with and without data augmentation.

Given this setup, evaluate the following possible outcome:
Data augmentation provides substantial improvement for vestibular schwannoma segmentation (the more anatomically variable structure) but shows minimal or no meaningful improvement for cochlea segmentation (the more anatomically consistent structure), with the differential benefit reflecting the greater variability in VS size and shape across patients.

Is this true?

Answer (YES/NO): NO